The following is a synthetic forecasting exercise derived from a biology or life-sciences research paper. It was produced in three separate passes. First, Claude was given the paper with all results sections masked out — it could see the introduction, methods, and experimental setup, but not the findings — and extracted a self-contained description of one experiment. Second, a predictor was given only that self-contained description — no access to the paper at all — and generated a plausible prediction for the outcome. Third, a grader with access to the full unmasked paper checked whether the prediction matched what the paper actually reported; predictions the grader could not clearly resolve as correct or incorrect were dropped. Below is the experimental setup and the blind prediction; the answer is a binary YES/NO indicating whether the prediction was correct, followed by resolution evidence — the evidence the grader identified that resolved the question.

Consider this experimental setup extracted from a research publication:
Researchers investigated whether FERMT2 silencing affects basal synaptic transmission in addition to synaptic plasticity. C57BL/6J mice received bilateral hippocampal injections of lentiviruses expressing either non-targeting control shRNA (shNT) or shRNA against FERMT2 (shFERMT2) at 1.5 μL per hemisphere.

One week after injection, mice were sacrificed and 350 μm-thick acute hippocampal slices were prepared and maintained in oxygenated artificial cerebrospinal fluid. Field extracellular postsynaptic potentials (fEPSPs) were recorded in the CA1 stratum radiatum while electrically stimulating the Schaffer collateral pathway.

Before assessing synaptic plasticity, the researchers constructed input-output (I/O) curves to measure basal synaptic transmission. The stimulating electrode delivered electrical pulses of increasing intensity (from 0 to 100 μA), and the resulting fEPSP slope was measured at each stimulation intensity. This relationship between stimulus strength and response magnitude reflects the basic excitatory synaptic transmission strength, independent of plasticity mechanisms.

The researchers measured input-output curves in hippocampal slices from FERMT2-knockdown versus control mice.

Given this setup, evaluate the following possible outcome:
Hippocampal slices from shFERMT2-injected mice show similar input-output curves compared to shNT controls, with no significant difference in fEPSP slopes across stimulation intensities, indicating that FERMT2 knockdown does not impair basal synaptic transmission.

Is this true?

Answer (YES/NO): YES